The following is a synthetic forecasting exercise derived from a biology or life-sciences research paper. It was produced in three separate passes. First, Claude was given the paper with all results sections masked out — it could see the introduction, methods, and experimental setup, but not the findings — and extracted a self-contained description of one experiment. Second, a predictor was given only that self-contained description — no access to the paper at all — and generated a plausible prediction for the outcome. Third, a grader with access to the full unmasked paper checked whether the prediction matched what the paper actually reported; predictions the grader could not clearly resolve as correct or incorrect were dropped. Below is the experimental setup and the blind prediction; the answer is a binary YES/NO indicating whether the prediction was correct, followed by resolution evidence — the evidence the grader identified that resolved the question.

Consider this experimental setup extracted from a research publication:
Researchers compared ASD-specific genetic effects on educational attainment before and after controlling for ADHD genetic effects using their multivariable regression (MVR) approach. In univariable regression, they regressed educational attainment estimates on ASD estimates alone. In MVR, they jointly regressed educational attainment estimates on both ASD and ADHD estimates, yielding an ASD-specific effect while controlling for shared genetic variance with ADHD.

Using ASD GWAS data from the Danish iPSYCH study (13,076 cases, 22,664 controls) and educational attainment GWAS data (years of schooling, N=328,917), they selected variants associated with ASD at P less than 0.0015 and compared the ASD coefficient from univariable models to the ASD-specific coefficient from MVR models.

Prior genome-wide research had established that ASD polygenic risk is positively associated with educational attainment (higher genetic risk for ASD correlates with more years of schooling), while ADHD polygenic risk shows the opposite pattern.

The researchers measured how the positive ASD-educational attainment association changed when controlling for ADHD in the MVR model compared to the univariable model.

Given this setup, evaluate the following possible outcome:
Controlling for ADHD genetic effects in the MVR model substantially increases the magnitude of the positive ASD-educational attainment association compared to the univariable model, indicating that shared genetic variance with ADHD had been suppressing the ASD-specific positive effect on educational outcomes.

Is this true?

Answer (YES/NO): YES